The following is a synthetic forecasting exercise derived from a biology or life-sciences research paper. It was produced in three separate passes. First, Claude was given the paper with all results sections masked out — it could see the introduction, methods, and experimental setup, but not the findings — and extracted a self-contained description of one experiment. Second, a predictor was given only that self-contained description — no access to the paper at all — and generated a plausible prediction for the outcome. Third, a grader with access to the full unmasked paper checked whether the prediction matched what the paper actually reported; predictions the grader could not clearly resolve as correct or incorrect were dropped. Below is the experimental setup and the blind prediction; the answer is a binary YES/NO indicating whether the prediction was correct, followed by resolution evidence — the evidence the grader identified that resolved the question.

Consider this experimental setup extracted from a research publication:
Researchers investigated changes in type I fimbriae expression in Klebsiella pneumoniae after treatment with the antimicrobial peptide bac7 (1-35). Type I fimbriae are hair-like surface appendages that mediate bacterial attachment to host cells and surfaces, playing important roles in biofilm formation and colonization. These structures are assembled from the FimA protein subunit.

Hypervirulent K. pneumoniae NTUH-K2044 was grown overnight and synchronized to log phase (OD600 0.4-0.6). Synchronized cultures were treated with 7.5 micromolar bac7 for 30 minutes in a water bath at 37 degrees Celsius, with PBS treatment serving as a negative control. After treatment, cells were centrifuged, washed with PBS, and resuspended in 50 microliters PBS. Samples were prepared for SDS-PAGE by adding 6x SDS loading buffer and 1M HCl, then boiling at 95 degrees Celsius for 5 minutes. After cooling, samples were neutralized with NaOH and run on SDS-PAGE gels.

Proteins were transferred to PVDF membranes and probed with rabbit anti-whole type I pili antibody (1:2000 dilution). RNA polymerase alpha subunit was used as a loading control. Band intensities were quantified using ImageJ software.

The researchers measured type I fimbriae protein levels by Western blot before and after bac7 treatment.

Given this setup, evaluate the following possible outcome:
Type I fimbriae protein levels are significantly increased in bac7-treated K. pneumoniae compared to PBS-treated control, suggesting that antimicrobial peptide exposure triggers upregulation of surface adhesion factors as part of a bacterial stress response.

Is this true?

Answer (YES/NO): NO